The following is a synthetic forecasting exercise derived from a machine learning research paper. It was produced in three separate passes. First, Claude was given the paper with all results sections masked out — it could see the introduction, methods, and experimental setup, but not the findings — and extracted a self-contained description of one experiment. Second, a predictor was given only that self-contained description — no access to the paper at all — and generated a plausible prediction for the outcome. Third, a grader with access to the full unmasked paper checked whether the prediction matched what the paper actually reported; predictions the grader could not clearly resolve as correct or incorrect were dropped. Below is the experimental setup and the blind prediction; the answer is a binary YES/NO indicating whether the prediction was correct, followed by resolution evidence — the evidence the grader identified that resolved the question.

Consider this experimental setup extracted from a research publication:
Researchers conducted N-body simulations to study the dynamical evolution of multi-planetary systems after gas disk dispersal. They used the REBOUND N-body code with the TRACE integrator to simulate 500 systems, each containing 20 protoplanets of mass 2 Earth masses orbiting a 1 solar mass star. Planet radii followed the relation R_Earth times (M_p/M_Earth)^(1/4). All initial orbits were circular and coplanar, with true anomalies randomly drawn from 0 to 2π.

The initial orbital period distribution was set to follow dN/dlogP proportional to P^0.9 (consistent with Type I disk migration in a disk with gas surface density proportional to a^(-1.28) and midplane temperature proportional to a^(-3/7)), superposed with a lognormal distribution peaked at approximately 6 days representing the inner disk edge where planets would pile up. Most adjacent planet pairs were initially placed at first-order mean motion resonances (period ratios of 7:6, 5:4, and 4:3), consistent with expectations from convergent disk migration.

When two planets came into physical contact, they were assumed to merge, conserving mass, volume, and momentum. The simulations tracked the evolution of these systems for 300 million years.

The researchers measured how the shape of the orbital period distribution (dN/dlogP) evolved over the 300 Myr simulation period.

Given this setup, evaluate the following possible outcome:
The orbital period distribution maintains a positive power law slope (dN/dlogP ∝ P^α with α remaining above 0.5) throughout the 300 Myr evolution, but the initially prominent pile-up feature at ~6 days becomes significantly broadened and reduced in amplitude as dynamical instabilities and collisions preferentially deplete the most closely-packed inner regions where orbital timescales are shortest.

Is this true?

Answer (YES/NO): NO